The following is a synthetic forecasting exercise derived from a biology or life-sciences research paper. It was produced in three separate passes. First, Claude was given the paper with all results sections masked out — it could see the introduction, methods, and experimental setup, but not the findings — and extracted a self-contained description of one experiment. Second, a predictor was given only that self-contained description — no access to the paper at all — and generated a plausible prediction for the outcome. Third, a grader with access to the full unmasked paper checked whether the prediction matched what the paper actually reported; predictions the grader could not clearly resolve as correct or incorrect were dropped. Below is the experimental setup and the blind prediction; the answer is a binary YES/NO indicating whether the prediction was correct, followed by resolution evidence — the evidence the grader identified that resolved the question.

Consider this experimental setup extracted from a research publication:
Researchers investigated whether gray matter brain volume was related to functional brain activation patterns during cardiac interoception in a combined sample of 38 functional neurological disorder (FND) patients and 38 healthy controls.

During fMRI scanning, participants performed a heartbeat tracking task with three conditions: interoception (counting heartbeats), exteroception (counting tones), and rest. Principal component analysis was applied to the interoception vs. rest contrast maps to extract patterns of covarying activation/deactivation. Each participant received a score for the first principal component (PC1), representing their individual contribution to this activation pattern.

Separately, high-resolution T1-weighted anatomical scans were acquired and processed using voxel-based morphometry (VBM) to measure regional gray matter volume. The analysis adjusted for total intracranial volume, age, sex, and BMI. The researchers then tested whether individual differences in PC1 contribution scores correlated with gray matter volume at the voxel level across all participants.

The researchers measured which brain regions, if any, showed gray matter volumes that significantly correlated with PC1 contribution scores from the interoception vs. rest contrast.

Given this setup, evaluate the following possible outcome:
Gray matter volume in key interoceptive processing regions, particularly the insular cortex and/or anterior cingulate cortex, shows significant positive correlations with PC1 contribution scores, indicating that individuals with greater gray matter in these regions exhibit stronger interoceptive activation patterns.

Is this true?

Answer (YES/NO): YES